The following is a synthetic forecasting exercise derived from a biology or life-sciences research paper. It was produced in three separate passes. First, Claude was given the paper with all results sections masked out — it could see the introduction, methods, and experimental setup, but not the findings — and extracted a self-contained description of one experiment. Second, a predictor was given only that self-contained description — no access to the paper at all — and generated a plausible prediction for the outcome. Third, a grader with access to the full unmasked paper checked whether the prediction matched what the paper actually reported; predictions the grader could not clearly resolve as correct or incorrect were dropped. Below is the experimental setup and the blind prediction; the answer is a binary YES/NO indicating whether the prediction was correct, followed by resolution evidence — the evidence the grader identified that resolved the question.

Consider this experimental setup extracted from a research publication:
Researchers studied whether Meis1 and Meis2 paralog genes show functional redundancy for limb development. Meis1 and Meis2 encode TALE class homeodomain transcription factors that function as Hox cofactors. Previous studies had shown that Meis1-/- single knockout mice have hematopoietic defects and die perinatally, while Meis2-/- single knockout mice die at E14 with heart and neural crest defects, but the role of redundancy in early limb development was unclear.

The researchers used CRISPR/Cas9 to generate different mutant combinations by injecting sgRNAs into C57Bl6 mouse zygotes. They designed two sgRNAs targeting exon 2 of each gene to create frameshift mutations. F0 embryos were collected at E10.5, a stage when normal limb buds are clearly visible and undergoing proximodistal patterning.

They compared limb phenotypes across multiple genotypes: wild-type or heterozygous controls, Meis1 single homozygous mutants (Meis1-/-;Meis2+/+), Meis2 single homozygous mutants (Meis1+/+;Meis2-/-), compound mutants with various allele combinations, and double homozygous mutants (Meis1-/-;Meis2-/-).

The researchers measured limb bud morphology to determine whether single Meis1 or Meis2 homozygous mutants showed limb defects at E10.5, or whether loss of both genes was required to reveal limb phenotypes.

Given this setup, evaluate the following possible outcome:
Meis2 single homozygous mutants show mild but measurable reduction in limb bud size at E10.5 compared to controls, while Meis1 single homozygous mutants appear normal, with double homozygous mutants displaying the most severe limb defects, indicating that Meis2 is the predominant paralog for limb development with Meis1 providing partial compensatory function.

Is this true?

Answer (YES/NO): NO